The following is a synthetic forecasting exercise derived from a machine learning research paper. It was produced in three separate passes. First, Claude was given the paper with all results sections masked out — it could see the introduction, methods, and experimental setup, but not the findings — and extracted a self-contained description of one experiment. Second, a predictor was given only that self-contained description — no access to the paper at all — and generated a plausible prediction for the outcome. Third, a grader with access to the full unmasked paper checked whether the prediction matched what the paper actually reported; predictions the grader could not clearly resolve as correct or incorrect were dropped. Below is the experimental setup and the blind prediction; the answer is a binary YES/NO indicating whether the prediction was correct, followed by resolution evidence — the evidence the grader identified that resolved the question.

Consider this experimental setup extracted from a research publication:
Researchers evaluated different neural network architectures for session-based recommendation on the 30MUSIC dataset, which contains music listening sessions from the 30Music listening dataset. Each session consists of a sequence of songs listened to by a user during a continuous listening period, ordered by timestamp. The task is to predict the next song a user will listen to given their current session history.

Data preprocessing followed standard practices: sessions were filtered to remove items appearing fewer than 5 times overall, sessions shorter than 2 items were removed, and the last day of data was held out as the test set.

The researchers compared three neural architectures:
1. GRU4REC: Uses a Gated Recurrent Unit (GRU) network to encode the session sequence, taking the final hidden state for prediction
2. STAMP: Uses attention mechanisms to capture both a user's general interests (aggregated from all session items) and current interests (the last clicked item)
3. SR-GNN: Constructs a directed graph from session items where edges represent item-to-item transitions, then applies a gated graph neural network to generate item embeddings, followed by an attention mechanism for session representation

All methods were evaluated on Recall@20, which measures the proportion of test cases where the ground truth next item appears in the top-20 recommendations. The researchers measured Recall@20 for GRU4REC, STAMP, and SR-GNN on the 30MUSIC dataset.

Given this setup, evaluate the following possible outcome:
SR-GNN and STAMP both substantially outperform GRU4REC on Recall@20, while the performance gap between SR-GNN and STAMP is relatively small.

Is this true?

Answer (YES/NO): NO